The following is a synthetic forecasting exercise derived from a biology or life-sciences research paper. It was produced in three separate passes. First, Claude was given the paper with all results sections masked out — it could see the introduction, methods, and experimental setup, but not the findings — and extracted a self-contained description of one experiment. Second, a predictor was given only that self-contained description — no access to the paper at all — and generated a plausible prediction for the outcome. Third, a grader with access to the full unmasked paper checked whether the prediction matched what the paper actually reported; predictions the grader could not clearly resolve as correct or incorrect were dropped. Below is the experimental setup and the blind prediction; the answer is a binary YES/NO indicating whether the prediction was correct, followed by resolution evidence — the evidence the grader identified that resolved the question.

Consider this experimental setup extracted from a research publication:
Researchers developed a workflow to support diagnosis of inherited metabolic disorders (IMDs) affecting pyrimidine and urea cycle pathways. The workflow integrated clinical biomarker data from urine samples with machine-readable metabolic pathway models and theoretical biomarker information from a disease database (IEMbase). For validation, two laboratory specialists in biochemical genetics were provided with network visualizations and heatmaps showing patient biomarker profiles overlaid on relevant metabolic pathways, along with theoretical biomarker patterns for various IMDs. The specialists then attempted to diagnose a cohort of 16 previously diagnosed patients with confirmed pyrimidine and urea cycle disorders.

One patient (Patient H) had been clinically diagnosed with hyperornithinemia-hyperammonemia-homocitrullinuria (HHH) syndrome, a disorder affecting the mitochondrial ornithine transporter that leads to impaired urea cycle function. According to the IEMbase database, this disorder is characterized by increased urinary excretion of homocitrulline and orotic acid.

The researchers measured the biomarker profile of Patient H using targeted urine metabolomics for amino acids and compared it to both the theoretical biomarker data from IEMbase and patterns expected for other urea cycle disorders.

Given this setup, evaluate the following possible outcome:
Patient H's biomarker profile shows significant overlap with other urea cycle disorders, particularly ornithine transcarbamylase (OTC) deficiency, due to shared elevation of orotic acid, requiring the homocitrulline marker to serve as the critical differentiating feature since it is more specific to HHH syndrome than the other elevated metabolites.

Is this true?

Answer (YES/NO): NO